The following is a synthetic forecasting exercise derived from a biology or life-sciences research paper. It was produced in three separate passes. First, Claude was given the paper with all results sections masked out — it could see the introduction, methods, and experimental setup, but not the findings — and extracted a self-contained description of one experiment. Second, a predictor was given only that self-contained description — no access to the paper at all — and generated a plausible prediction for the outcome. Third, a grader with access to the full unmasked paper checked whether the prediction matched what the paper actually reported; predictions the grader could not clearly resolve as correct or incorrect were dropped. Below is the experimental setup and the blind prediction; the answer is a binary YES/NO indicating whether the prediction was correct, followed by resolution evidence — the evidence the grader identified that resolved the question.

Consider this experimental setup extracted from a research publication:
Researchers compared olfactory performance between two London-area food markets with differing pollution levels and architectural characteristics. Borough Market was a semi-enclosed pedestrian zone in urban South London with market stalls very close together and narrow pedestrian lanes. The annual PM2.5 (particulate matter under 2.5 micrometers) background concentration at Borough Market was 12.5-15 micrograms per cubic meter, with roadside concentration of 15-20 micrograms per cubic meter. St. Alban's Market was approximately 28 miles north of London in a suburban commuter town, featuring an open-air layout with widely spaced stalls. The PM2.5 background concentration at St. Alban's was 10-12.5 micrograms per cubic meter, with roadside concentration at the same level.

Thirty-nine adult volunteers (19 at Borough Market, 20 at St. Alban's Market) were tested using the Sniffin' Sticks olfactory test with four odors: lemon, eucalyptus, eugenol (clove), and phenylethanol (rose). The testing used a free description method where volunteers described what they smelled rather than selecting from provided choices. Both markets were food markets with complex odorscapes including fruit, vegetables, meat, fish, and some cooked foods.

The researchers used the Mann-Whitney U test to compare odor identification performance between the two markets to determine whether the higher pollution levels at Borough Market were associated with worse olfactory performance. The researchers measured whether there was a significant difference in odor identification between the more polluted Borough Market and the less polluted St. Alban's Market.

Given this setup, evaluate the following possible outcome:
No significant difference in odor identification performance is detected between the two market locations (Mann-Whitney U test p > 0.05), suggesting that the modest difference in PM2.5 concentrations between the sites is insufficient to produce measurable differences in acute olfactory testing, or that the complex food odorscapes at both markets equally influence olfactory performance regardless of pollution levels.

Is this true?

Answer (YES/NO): YES